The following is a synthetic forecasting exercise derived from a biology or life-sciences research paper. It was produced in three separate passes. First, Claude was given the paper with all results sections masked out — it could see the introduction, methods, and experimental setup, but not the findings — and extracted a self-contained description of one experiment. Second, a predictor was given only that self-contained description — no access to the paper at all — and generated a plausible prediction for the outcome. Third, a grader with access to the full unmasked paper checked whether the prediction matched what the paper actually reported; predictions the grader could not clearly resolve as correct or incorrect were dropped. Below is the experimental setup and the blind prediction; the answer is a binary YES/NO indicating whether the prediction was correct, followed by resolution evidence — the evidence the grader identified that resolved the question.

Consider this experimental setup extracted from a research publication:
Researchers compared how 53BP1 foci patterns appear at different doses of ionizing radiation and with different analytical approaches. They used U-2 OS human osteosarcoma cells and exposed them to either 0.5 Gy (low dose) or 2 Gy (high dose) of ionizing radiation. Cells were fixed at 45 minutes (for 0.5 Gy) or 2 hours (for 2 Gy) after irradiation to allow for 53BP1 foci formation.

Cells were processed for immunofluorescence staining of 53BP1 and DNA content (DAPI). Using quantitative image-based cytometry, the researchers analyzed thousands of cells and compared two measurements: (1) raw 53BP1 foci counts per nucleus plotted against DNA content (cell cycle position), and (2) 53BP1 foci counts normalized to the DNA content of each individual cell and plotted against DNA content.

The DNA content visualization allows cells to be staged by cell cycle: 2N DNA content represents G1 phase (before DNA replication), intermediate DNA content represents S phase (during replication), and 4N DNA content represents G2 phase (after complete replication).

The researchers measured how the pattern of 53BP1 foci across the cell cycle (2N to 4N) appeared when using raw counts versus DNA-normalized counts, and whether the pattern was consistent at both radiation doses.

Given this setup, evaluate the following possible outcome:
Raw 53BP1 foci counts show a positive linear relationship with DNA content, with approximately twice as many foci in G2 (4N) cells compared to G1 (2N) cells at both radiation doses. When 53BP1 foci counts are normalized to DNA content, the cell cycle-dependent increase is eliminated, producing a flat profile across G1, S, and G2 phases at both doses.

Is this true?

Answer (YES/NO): NO